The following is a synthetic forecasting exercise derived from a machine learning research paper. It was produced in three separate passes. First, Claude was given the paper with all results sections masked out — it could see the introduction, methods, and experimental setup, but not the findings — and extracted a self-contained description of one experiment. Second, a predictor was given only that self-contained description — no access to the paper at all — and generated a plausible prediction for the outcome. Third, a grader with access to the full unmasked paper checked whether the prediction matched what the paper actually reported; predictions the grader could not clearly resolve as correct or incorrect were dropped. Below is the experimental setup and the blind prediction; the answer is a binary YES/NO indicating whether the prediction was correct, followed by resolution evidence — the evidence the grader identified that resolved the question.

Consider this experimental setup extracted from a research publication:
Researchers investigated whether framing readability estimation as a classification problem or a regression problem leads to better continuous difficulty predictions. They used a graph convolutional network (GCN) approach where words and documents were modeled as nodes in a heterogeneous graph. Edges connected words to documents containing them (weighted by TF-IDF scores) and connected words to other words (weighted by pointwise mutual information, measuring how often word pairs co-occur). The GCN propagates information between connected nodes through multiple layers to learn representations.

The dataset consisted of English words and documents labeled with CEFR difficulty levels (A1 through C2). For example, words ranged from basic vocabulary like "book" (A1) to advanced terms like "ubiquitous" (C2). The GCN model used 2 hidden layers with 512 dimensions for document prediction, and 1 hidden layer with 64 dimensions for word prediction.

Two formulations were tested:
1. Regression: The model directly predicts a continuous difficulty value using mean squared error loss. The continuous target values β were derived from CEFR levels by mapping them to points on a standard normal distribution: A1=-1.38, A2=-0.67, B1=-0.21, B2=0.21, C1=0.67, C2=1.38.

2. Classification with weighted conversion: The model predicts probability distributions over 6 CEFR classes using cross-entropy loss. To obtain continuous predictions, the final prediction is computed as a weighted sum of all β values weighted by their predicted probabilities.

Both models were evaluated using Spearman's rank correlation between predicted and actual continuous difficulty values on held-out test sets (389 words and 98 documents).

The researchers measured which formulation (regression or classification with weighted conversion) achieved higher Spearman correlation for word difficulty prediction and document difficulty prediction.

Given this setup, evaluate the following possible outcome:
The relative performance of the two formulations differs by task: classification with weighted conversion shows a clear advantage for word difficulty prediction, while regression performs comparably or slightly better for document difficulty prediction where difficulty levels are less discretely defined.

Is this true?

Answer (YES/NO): NO